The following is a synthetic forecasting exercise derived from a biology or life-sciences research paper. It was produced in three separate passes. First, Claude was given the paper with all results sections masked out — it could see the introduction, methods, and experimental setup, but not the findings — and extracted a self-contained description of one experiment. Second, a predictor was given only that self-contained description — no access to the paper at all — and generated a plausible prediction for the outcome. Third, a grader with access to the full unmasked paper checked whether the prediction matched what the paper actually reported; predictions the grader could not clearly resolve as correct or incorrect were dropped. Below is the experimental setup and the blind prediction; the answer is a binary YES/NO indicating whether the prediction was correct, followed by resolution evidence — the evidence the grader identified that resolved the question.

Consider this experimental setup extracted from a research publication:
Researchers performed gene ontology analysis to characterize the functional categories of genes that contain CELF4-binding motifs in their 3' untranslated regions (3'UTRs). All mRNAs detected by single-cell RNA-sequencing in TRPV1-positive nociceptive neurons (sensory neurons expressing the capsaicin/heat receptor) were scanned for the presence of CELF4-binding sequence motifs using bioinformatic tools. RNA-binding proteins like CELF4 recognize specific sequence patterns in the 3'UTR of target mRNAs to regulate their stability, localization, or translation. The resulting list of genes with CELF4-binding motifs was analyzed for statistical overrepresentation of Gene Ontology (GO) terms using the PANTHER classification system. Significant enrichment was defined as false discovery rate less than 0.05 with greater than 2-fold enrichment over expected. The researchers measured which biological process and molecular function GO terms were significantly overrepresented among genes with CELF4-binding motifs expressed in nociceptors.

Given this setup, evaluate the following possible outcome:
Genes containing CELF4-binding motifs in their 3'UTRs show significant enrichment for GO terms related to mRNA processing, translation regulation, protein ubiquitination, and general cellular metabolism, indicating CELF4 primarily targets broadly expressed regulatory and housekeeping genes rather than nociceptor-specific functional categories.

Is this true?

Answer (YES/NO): NO